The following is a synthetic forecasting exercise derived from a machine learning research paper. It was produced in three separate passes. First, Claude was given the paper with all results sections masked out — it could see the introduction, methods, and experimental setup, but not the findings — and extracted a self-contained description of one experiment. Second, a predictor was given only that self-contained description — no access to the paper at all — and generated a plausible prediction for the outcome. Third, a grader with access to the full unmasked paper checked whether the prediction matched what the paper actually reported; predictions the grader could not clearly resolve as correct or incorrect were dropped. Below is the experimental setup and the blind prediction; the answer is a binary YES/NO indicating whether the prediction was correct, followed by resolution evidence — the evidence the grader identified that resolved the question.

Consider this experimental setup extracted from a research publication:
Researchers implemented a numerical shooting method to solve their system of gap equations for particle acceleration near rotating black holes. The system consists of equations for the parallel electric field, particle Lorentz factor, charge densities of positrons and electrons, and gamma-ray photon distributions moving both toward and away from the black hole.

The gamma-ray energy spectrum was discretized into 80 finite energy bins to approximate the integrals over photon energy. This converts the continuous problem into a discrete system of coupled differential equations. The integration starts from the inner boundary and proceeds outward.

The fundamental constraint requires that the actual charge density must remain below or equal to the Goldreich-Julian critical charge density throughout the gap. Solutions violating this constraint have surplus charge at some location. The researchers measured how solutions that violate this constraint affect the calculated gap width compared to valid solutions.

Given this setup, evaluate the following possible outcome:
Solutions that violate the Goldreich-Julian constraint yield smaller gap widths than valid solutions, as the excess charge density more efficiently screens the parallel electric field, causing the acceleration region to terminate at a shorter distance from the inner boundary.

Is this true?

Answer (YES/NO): NO